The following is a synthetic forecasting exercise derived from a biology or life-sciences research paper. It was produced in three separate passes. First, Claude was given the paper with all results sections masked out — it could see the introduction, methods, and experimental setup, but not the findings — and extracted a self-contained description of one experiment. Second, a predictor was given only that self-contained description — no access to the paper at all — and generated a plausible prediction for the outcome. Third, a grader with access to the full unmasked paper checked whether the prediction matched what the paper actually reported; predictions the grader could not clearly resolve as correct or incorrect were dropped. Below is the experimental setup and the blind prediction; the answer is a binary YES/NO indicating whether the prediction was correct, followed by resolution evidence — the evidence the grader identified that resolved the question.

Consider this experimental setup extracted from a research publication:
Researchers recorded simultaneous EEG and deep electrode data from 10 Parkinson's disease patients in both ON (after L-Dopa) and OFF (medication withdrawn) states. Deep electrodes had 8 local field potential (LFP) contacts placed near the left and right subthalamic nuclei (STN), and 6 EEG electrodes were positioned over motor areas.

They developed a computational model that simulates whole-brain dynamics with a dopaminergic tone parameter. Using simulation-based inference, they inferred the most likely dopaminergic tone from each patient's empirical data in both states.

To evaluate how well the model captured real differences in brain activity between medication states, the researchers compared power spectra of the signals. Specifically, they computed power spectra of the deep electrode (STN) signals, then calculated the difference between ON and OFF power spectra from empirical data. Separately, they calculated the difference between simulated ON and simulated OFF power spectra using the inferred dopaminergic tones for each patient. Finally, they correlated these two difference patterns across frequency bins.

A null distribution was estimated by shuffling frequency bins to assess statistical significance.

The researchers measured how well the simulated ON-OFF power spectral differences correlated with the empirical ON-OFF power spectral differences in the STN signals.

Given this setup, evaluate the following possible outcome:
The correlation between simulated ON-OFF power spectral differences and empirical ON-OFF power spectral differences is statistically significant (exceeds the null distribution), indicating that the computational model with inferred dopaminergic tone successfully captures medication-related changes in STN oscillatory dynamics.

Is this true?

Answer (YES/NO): YES